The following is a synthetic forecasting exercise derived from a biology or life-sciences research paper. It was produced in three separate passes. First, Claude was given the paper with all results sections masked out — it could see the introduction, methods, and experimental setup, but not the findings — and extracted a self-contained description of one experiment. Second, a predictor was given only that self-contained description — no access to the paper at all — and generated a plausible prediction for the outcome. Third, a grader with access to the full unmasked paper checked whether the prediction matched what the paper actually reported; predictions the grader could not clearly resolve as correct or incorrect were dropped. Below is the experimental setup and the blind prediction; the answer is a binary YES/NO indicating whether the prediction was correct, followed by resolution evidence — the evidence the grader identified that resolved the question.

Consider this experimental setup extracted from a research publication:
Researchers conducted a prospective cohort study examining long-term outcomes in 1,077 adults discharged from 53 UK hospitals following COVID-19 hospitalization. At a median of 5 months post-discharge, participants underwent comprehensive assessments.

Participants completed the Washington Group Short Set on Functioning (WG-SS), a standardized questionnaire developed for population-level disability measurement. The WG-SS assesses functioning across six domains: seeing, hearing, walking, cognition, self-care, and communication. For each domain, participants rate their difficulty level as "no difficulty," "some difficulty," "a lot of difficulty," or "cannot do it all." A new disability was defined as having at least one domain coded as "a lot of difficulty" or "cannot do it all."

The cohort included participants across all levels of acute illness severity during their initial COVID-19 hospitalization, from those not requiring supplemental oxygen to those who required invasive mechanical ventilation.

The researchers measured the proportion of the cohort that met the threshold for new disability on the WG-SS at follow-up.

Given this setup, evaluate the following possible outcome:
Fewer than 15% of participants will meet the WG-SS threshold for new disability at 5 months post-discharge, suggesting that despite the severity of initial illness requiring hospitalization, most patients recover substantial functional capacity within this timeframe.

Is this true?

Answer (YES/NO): NO